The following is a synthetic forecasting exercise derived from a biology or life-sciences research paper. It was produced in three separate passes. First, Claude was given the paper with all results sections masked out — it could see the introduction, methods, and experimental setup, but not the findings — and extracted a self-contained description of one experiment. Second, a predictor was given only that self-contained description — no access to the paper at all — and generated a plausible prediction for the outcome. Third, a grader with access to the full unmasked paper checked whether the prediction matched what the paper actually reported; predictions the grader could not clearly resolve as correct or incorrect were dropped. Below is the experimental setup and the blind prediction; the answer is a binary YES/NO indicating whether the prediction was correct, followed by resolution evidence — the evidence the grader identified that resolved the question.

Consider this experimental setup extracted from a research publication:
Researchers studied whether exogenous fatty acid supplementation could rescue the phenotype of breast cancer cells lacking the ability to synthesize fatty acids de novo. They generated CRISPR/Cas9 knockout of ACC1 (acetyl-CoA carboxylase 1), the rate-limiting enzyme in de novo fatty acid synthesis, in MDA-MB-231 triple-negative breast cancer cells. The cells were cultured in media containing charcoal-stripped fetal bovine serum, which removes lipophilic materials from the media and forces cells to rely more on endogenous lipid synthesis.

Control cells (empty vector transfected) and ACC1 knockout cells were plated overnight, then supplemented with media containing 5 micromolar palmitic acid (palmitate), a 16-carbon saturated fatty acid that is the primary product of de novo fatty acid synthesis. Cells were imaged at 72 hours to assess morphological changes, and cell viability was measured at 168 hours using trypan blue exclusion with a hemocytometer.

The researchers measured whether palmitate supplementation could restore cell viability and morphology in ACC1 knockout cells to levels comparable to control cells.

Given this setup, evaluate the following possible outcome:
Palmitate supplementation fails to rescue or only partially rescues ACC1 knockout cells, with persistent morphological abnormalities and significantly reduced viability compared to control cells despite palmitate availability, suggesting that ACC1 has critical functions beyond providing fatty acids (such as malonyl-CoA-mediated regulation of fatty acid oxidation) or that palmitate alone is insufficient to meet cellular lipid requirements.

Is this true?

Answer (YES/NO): NO